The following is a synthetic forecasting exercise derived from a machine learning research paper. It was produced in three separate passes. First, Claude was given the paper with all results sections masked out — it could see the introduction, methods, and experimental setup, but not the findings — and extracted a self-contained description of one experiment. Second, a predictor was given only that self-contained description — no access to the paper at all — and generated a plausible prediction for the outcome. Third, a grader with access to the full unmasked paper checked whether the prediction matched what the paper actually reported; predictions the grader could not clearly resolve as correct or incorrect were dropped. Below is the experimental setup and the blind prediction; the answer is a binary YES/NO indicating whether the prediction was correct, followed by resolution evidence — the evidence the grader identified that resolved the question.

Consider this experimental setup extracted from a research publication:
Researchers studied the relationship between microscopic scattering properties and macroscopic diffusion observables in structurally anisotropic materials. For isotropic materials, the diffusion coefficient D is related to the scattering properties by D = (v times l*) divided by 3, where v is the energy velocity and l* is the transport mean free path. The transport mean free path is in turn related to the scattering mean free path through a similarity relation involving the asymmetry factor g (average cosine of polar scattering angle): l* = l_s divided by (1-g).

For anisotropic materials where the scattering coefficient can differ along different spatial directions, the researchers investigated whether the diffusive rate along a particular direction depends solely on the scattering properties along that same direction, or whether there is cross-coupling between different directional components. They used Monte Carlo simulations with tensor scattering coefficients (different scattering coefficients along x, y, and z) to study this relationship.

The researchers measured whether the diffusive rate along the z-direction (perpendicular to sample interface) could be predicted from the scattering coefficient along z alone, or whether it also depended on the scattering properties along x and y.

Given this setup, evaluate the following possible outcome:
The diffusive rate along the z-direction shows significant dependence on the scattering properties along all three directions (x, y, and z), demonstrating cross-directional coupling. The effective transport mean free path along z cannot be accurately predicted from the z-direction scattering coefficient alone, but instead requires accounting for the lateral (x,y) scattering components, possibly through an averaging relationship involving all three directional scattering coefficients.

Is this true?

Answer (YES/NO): YES